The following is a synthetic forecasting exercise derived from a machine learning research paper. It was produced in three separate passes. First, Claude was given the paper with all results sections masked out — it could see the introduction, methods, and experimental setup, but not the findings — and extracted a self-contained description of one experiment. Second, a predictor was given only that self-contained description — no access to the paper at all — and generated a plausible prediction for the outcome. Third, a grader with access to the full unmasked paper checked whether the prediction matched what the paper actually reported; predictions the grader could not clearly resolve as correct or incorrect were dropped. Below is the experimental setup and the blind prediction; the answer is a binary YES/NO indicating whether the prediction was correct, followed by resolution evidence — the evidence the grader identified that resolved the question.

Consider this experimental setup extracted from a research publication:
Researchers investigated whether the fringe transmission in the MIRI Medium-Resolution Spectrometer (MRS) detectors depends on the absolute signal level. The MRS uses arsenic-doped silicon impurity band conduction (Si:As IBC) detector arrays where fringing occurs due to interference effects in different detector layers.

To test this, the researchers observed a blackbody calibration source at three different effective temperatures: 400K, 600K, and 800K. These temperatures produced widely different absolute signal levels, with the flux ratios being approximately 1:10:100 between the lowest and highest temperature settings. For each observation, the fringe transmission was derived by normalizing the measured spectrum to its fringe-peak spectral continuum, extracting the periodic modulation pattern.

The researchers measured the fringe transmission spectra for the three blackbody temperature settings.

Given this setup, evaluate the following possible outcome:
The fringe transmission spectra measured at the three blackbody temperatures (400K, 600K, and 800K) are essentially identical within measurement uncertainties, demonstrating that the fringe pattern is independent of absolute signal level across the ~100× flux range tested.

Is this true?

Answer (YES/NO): YES